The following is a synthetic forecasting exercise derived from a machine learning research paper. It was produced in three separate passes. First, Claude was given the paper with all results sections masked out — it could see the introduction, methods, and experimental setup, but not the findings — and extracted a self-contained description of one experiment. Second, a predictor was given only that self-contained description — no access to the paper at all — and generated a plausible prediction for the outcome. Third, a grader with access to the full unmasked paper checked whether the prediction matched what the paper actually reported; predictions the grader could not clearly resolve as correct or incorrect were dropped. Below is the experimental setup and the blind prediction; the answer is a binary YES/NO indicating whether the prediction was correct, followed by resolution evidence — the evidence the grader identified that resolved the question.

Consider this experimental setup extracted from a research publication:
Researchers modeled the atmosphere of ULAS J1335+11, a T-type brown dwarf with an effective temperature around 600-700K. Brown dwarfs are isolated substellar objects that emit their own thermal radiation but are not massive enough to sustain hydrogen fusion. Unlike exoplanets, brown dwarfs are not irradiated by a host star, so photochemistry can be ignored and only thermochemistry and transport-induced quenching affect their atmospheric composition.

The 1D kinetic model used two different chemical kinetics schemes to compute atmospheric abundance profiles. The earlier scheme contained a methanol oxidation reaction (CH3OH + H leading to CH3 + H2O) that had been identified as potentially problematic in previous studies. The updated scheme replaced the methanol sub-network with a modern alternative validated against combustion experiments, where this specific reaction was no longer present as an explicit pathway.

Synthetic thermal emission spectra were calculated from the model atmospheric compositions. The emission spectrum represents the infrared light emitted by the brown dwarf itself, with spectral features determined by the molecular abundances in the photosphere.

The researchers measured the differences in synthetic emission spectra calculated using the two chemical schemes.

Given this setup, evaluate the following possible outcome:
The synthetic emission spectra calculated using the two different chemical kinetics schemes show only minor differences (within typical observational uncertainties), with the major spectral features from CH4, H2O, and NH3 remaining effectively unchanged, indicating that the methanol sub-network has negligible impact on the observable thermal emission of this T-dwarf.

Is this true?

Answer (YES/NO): NO